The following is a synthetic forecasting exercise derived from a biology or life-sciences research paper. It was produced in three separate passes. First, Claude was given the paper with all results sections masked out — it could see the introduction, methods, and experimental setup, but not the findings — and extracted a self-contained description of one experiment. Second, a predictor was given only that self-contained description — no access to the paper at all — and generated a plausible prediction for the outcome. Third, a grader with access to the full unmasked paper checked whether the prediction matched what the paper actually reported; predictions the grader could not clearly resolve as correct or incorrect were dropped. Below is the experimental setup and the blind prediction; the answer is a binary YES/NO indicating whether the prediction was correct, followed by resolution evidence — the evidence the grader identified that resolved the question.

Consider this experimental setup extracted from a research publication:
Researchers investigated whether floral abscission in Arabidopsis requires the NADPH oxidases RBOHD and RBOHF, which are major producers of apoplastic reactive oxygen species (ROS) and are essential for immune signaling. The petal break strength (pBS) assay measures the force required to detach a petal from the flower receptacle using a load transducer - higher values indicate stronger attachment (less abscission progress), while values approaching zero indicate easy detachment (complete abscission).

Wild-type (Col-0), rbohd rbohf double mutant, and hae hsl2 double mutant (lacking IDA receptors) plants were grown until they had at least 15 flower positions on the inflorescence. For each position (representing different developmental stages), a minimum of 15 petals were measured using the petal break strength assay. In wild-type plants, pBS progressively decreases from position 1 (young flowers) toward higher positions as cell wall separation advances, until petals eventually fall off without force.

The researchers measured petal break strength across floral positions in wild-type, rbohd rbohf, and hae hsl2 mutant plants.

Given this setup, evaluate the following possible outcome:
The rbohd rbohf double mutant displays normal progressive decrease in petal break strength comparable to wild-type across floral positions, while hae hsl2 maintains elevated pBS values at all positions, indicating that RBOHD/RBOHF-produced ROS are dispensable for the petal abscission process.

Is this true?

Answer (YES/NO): NO